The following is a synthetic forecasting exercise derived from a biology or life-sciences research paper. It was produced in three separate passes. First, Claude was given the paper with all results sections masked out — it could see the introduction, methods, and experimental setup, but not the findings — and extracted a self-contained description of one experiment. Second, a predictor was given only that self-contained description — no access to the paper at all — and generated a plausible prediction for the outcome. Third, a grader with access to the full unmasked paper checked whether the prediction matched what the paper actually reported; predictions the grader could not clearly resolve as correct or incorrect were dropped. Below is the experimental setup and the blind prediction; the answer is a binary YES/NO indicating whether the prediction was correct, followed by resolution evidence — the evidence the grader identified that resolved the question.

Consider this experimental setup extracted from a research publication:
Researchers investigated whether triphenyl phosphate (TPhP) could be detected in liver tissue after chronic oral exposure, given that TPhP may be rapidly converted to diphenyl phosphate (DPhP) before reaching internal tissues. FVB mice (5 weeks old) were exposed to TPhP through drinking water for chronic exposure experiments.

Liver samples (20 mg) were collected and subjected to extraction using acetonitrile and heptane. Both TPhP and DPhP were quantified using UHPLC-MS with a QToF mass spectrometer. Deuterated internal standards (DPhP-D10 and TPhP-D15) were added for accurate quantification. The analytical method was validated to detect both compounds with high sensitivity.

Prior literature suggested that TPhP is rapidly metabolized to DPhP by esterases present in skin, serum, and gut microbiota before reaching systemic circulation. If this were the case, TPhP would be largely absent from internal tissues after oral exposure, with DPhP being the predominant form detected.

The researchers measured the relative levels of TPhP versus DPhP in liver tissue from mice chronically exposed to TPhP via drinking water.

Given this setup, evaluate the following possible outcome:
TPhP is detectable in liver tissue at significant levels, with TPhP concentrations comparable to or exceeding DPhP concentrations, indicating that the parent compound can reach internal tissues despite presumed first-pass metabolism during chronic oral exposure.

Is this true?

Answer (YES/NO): NO